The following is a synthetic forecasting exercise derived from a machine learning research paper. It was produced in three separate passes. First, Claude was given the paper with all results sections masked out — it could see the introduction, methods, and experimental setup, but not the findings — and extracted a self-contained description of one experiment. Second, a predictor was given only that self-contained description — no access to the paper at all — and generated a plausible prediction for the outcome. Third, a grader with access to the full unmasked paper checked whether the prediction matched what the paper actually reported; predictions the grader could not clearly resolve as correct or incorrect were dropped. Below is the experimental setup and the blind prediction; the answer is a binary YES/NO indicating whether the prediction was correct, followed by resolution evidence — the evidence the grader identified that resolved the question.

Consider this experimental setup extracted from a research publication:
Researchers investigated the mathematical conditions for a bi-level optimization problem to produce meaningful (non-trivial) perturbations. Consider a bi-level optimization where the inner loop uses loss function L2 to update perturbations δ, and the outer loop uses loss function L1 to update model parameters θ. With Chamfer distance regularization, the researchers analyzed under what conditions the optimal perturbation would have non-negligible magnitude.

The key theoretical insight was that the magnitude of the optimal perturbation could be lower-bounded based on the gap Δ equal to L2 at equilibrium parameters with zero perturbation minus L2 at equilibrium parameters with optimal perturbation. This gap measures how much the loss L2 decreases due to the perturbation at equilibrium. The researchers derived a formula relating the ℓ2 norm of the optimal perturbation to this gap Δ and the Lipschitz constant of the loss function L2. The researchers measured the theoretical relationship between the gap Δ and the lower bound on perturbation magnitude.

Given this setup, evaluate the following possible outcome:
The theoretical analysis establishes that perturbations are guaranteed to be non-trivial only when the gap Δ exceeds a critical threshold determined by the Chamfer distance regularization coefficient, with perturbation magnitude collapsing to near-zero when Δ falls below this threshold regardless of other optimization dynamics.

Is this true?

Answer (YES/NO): NO